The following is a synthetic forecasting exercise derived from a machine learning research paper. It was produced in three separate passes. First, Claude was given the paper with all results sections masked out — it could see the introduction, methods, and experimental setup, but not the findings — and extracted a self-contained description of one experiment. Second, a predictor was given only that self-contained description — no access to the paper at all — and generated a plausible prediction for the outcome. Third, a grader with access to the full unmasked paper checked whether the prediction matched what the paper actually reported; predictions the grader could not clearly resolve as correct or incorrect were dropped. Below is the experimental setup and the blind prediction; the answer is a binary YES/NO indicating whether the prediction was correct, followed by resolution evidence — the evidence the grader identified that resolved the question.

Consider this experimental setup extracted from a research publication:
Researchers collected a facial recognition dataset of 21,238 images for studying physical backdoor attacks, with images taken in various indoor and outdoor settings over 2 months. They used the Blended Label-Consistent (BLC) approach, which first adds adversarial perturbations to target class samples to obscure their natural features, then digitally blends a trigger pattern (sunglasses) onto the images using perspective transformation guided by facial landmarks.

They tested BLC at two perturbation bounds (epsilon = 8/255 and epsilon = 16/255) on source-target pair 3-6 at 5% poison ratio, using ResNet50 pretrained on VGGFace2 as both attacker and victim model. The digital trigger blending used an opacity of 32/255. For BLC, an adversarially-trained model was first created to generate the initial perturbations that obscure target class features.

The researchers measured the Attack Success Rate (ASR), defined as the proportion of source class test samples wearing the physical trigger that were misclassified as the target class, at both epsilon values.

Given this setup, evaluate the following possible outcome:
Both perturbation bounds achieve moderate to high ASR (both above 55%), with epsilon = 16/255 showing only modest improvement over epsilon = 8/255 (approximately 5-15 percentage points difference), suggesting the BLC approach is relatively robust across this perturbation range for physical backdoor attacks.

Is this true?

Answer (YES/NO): NO